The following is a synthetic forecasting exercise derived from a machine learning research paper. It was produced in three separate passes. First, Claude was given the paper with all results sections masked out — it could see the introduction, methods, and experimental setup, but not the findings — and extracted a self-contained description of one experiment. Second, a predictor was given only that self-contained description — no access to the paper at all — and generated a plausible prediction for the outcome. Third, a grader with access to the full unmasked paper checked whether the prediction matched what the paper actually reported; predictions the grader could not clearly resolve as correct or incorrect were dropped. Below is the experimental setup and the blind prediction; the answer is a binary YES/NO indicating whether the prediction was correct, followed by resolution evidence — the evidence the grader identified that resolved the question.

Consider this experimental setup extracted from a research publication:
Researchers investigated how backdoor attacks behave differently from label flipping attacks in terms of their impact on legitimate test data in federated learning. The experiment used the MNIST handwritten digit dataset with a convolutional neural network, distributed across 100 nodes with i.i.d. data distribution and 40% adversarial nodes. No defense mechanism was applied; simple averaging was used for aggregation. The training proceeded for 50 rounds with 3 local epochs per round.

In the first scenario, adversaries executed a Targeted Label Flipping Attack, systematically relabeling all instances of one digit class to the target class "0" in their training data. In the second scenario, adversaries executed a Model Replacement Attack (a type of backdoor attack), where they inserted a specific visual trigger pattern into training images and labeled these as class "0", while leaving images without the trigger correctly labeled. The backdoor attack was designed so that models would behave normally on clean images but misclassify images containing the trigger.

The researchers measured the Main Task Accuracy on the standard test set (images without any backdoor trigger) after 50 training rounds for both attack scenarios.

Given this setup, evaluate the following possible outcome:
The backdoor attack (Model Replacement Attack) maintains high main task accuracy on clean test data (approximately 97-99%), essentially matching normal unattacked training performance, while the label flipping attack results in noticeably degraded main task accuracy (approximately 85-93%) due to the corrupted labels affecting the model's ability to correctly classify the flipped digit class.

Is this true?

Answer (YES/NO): NO